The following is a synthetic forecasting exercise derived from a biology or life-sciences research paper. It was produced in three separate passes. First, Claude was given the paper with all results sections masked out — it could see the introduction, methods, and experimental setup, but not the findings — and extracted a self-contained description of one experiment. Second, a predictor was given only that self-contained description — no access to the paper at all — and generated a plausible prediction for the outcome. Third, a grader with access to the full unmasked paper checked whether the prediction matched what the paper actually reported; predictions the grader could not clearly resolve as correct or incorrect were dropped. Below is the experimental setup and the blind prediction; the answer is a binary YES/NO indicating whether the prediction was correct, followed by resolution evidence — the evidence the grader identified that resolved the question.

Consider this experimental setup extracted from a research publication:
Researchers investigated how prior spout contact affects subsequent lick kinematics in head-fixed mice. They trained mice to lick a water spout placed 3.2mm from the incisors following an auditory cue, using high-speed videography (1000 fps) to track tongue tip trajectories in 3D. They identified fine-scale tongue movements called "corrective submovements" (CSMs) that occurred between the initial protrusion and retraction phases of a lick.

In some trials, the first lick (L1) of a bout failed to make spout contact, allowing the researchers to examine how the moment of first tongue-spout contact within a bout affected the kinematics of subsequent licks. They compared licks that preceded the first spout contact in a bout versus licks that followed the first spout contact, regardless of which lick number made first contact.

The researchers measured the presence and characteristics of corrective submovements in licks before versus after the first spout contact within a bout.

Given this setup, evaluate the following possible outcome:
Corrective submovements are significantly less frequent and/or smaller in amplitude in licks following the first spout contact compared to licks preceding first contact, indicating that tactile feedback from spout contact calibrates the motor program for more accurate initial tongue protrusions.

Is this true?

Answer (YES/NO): YES